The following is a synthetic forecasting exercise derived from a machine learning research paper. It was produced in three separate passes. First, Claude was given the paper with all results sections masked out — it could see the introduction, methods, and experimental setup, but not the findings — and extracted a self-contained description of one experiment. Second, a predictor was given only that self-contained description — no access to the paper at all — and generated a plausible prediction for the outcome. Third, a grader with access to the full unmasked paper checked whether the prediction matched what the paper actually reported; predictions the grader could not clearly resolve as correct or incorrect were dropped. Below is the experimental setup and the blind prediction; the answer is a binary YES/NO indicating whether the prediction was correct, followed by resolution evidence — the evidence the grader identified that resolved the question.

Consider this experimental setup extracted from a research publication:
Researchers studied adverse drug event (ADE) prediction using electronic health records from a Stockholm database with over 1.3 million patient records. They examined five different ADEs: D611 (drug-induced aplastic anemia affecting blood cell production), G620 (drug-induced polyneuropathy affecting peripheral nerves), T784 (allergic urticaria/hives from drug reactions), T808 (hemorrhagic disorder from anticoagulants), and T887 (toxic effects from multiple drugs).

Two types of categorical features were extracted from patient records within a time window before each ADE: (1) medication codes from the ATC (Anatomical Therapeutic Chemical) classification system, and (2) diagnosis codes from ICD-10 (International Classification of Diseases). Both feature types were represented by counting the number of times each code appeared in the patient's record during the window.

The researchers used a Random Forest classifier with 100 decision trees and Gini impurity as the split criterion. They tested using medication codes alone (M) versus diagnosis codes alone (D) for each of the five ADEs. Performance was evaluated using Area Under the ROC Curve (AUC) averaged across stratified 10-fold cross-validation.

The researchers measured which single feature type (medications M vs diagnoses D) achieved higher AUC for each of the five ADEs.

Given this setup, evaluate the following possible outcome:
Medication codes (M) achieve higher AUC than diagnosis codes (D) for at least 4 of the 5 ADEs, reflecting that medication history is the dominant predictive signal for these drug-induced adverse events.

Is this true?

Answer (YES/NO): YES